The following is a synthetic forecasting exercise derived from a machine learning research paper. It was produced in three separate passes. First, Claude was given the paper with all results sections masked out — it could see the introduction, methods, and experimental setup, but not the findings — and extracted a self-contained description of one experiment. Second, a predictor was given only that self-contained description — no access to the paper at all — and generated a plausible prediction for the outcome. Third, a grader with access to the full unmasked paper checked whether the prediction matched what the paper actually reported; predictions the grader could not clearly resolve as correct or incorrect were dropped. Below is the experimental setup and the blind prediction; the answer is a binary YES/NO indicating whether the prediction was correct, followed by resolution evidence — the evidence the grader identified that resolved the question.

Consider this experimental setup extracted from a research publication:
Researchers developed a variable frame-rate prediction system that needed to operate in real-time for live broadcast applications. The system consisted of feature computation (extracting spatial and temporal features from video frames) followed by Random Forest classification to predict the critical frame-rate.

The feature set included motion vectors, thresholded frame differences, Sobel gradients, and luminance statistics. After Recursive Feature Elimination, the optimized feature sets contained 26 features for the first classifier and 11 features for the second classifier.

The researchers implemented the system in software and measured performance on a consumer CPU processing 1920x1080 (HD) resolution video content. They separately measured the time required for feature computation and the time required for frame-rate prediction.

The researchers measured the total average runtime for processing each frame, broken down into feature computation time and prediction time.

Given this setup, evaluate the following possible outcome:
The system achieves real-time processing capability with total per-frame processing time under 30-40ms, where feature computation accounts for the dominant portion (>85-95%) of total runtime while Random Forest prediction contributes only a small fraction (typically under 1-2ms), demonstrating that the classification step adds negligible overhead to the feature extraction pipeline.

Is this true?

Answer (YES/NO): YES